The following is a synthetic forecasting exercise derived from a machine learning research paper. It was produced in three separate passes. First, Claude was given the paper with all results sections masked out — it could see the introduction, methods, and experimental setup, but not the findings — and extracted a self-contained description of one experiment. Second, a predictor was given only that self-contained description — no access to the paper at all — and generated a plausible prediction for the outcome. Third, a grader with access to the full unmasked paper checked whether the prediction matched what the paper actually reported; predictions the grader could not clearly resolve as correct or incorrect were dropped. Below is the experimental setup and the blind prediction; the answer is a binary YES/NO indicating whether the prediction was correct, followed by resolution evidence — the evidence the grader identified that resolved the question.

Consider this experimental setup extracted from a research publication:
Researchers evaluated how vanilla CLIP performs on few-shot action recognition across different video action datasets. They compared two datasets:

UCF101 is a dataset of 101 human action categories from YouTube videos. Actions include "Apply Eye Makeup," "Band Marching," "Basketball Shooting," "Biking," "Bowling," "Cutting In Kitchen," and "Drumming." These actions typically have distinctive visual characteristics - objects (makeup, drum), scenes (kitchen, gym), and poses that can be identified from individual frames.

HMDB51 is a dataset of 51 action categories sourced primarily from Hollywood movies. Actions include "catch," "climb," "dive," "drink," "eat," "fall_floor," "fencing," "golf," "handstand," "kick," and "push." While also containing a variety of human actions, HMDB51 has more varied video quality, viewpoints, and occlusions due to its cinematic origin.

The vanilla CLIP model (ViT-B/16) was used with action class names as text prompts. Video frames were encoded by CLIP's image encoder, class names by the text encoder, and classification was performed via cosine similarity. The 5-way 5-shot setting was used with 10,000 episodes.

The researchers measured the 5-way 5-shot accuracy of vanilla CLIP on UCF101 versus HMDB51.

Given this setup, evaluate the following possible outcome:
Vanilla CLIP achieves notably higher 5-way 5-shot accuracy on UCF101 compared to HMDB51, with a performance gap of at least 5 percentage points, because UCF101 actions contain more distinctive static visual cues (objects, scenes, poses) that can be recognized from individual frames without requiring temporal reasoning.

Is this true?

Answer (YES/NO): YES